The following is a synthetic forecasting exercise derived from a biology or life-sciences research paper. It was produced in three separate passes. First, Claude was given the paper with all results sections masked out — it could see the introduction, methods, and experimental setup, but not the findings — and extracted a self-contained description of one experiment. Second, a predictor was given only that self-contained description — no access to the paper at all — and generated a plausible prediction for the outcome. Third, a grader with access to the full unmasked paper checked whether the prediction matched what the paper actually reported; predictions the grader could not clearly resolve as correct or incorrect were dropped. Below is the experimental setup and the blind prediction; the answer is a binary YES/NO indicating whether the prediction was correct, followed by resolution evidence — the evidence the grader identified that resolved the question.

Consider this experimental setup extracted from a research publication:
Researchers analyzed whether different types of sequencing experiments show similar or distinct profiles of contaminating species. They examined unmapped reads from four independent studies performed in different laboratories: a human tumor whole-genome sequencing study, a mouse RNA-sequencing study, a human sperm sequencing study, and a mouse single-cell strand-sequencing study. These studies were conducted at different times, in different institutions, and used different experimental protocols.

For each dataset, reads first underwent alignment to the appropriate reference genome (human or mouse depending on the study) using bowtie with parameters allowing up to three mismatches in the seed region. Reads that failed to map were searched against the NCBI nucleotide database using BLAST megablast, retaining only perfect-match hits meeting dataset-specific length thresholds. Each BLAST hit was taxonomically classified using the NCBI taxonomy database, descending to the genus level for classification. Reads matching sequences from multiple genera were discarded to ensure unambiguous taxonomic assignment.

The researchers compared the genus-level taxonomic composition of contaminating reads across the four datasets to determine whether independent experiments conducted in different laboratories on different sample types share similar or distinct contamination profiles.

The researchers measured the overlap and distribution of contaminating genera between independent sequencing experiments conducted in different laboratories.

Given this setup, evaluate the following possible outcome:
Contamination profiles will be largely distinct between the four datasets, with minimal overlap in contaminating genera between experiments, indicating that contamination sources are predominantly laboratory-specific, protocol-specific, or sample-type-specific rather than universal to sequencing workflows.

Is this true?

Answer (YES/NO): NO